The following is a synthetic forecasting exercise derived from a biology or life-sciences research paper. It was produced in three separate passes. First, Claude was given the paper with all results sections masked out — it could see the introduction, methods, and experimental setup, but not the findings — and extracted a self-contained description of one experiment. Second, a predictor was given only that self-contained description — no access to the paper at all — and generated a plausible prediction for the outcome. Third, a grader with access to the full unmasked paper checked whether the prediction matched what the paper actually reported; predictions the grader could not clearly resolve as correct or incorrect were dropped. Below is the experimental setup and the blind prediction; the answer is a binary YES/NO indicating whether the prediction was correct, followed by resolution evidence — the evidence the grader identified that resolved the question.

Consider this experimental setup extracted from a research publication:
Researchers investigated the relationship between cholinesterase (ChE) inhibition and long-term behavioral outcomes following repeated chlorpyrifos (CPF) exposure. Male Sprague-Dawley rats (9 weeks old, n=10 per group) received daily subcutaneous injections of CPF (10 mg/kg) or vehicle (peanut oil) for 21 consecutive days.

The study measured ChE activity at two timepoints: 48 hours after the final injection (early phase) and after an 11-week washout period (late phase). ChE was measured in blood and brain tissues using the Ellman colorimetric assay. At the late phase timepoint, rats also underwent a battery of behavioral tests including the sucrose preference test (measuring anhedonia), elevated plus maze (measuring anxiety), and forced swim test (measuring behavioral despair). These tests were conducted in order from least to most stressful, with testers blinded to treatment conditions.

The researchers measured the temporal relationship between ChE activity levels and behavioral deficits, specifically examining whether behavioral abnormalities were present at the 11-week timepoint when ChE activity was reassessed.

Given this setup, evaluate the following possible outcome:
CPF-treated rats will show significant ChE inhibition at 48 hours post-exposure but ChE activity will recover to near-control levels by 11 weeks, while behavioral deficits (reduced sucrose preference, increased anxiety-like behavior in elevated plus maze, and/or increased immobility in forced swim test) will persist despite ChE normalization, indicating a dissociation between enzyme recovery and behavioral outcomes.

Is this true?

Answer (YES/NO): YES